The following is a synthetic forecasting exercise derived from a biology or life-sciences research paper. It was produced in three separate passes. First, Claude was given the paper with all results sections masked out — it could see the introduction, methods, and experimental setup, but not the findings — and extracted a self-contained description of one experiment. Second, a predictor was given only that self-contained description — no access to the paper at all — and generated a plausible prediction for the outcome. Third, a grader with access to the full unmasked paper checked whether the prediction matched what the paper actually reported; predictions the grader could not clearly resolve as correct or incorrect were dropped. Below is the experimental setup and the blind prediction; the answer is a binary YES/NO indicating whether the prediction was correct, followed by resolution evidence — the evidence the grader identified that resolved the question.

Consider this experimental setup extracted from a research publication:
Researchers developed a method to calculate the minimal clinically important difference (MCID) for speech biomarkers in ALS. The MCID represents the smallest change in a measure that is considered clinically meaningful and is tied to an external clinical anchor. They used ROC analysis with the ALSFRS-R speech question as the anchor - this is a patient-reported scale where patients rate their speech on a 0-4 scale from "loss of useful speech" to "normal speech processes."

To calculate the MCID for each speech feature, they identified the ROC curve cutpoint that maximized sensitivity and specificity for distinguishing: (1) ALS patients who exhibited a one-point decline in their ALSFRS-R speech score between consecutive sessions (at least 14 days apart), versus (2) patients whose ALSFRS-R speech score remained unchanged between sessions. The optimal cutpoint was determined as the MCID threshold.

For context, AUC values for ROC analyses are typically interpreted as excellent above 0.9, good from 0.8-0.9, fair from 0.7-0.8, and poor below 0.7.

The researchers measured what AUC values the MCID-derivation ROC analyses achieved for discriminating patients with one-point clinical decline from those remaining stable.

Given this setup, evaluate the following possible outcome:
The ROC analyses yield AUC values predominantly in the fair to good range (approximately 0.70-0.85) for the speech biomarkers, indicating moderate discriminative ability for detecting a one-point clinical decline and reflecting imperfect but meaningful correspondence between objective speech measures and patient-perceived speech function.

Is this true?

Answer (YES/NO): NO